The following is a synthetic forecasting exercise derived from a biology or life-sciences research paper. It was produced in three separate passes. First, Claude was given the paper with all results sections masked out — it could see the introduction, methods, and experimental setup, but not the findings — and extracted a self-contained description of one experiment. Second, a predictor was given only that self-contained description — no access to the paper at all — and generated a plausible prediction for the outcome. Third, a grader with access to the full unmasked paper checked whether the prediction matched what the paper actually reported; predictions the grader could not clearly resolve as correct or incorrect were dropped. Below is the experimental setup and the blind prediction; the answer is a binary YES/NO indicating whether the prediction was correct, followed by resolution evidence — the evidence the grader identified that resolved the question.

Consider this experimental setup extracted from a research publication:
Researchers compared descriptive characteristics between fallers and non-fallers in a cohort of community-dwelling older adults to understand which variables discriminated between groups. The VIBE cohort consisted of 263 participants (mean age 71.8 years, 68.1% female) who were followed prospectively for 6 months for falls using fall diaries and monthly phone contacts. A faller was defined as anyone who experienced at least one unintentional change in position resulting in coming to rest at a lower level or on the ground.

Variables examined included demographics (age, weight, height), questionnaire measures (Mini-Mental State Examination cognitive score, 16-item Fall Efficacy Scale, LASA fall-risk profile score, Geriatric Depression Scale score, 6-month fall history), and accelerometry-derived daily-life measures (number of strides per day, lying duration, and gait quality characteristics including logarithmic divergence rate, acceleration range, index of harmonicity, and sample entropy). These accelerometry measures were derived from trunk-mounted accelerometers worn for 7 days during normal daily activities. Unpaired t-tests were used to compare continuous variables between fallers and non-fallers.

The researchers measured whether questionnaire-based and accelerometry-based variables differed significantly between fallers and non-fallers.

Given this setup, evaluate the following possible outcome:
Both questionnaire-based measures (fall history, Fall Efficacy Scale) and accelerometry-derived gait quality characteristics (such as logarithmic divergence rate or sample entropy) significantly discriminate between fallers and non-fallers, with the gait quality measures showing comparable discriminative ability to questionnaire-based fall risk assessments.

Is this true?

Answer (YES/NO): NO